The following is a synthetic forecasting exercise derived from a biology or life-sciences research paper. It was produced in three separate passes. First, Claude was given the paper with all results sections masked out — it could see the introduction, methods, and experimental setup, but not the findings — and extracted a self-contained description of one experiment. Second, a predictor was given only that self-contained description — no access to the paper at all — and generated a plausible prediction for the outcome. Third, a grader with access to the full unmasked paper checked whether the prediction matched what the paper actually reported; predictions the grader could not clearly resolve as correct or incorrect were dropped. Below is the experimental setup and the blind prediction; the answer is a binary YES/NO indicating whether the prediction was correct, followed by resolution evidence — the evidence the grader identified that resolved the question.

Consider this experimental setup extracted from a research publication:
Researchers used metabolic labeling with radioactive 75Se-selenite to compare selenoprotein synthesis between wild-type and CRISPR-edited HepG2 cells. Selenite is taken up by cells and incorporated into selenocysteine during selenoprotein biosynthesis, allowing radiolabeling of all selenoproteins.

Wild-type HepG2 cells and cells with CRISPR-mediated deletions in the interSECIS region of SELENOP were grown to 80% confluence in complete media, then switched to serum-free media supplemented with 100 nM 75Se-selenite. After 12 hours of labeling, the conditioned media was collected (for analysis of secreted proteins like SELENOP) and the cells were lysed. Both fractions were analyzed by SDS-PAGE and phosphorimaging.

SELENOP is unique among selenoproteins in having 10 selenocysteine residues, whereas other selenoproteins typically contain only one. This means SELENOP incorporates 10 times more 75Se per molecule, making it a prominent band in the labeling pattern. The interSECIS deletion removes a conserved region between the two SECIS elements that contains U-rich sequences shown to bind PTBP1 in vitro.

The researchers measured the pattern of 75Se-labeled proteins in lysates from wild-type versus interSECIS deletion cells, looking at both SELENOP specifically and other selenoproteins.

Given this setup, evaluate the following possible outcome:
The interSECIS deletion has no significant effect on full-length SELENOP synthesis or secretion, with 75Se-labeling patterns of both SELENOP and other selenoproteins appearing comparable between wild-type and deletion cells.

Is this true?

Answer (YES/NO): YES